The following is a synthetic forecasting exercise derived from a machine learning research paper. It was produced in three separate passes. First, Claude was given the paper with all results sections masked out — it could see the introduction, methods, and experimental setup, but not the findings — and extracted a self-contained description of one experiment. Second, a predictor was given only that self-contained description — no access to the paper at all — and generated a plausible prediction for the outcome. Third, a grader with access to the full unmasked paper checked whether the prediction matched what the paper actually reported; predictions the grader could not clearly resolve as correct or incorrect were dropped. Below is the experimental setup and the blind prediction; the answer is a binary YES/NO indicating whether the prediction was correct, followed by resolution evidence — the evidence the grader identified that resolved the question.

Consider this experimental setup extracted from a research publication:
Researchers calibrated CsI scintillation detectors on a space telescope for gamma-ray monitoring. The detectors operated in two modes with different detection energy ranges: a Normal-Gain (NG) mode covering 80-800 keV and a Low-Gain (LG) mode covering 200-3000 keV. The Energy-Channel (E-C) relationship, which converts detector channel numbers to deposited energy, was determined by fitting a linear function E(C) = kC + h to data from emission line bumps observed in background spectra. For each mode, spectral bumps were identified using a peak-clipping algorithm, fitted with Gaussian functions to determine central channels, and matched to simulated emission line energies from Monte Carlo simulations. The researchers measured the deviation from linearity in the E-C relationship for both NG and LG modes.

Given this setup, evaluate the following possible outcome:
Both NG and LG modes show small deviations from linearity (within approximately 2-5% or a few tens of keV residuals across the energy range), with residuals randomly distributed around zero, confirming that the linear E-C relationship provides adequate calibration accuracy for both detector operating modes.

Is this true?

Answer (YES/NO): YES